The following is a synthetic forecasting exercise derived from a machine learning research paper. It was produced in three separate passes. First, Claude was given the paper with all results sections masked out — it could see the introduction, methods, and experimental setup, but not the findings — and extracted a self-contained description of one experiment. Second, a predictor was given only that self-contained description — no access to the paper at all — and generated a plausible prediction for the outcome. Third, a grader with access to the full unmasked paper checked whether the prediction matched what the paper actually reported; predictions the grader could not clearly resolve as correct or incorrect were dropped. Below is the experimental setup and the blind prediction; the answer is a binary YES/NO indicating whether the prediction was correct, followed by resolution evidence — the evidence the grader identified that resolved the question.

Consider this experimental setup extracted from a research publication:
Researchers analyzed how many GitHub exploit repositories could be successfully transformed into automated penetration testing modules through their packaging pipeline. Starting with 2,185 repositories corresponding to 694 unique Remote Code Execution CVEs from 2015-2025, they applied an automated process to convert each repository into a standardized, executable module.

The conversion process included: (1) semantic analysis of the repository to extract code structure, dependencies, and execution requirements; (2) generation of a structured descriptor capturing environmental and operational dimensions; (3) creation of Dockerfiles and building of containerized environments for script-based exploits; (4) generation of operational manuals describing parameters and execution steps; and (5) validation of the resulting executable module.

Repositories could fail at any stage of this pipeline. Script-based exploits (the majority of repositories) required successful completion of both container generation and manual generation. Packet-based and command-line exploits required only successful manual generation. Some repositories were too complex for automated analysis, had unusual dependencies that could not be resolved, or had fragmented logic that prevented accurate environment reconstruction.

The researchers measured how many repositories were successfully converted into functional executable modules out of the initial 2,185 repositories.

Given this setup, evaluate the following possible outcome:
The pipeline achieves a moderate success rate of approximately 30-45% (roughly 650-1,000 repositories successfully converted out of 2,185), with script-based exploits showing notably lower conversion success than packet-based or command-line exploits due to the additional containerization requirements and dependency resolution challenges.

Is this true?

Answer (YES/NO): NO